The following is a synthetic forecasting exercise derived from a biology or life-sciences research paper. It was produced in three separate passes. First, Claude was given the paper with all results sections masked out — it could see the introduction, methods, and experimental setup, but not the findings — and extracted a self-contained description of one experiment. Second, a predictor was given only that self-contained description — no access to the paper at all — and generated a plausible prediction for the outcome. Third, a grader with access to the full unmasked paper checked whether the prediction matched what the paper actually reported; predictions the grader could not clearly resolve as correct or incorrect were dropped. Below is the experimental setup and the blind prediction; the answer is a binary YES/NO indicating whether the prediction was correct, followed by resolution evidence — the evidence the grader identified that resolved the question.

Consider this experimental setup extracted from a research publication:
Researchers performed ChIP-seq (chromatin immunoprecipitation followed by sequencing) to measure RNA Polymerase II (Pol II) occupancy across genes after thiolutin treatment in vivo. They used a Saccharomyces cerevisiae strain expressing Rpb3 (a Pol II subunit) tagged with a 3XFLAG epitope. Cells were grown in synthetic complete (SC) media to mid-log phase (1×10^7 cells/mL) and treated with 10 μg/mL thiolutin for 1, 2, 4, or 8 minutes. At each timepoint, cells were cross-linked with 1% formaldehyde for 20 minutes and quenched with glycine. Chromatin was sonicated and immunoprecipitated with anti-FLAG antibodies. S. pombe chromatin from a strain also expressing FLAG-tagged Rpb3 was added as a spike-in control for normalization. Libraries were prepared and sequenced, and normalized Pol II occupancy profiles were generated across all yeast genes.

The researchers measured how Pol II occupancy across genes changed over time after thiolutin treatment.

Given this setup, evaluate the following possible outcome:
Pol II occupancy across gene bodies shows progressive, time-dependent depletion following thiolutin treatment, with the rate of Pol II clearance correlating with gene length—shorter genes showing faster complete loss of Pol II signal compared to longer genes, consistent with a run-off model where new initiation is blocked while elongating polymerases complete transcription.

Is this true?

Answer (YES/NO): NO